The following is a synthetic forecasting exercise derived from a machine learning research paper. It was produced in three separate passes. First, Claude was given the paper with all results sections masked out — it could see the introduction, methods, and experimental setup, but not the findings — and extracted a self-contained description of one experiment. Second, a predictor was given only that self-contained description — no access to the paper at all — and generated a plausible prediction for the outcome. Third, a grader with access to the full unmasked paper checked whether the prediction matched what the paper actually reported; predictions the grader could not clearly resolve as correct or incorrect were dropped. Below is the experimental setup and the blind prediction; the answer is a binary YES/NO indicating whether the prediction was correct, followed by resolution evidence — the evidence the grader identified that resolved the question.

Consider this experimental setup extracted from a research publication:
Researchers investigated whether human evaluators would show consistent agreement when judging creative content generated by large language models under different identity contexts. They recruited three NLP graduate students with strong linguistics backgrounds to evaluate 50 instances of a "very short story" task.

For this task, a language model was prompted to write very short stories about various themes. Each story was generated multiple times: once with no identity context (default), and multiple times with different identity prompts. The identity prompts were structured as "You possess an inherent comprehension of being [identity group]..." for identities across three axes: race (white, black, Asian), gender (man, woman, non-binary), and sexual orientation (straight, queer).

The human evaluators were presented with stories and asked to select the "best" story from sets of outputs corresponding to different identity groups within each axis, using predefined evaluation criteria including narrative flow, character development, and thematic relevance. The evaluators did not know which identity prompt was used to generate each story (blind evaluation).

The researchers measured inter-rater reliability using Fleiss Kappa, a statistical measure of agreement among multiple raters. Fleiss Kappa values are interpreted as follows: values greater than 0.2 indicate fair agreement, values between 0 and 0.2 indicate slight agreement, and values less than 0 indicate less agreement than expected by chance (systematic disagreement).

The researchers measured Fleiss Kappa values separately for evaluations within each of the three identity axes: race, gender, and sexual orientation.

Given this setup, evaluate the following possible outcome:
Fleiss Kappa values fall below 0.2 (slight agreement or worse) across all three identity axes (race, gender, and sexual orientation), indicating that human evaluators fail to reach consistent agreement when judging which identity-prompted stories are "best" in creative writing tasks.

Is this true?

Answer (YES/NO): YES